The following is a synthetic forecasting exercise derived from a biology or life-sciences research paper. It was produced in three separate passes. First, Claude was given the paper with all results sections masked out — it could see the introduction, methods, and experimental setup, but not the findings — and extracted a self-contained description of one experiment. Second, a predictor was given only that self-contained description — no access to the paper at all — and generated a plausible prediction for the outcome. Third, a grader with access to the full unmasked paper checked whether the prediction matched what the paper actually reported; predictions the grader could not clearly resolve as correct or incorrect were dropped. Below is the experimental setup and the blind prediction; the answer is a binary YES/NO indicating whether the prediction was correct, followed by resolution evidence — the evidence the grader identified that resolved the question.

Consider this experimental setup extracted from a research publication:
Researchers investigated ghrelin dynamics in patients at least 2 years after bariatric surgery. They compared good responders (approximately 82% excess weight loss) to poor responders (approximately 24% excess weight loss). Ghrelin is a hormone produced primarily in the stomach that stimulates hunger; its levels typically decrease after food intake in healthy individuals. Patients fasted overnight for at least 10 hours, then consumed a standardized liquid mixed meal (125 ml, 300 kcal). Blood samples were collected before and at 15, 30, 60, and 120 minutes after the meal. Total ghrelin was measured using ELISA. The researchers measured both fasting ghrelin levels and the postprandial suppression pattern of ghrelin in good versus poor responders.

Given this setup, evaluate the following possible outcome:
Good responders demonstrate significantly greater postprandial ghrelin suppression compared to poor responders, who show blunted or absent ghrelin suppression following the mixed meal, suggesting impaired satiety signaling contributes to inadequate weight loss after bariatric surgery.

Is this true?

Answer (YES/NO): YES